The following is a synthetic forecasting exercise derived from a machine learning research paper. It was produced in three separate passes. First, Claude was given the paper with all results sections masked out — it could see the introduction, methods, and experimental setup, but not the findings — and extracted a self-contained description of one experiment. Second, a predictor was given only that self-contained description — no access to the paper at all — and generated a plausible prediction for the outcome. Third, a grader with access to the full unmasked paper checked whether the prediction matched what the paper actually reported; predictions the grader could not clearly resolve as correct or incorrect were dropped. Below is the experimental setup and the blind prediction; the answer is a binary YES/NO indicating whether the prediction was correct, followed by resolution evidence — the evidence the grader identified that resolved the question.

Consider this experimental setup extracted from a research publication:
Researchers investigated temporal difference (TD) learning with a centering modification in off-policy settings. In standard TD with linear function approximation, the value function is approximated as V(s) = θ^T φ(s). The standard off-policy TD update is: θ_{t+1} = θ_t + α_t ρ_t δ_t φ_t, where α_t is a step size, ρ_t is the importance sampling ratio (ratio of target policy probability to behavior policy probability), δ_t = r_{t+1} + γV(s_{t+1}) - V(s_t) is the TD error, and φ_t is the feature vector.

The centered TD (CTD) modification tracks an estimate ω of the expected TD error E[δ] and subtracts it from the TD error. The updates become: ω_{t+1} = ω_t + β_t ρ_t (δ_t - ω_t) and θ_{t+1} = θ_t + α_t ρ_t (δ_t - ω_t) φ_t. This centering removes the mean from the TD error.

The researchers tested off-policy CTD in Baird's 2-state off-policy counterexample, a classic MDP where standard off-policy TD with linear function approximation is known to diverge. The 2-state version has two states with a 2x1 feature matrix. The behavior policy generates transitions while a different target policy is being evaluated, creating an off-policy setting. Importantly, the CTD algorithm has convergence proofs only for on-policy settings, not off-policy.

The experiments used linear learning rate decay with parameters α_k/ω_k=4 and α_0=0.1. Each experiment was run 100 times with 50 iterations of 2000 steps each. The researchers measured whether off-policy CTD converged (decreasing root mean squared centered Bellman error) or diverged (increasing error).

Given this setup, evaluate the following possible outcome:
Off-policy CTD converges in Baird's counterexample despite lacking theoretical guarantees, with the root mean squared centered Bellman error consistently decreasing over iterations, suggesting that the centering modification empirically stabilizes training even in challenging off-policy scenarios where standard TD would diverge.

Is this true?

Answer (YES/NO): YES